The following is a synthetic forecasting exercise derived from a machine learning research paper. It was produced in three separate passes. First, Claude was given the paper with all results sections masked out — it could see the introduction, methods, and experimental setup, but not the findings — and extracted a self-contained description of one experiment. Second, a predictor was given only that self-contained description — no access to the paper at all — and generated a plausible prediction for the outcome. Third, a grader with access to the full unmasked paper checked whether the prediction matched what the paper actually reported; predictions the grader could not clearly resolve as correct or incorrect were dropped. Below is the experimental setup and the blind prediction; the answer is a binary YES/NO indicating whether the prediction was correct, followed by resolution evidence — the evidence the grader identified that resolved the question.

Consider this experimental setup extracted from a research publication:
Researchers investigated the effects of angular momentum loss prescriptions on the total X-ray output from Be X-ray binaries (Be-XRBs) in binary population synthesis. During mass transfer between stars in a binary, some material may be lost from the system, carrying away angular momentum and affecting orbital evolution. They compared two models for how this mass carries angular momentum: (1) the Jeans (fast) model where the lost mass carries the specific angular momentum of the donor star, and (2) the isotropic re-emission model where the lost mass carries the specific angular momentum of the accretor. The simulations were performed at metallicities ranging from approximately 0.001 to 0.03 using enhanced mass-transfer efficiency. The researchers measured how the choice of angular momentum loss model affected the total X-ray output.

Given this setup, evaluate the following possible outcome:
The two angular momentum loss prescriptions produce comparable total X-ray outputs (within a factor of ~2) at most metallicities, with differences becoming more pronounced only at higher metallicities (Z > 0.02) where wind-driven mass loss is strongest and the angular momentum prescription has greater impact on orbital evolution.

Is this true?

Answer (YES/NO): NO